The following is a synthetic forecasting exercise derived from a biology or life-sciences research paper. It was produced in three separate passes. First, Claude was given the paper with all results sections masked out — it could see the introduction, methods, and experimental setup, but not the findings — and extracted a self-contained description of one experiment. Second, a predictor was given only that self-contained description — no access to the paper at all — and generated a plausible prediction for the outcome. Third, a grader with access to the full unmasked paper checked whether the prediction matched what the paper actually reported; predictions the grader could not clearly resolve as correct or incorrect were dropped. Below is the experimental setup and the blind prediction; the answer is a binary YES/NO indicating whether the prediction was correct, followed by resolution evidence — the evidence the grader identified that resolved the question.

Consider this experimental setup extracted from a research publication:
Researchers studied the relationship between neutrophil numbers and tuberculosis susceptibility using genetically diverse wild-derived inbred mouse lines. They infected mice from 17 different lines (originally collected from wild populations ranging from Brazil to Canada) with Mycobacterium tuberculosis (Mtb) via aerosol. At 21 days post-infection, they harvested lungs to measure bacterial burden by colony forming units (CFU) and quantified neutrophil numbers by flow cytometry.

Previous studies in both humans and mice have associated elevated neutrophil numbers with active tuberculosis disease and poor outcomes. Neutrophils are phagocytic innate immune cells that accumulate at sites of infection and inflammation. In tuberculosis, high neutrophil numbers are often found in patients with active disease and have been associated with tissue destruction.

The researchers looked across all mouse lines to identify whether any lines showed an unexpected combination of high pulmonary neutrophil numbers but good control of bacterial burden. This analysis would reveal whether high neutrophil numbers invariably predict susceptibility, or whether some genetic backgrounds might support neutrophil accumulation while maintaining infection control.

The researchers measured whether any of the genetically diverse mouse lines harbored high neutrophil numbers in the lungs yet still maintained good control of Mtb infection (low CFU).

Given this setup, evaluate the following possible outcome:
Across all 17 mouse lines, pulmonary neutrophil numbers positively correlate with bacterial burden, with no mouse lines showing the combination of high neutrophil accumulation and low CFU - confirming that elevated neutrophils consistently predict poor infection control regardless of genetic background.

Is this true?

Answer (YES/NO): NO